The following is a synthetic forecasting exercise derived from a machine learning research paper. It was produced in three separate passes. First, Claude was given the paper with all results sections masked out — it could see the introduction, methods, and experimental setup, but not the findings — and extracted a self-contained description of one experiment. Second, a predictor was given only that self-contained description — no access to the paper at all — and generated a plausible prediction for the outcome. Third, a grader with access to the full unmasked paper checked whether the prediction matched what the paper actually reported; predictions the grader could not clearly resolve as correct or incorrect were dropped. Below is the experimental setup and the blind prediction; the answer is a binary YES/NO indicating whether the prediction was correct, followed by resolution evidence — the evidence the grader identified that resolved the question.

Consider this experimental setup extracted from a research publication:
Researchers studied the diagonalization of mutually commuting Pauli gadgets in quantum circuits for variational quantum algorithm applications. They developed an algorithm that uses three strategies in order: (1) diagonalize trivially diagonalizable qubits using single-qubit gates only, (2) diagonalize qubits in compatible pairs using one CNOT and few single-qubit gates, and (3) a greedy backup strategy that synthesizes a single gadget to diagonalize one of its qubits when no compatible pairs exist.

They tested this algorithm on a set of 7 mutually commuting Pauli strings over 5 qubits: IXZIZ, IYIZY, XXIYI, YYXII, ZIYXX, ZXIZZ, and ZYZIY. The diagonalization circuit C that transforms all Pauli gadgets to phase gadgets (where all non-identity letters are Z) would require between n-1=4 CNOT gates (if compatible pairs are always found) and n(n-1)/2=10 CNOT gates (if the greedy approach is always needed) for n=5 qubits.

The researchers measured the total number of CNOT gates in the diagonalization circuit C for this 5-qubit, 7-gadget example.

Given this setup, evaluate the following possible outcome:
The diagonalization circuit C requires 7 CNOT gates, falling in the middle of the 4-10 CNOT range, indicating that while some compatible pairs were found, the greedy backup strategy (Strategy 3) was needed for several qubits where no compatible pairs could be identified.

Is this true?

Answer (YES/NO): NO